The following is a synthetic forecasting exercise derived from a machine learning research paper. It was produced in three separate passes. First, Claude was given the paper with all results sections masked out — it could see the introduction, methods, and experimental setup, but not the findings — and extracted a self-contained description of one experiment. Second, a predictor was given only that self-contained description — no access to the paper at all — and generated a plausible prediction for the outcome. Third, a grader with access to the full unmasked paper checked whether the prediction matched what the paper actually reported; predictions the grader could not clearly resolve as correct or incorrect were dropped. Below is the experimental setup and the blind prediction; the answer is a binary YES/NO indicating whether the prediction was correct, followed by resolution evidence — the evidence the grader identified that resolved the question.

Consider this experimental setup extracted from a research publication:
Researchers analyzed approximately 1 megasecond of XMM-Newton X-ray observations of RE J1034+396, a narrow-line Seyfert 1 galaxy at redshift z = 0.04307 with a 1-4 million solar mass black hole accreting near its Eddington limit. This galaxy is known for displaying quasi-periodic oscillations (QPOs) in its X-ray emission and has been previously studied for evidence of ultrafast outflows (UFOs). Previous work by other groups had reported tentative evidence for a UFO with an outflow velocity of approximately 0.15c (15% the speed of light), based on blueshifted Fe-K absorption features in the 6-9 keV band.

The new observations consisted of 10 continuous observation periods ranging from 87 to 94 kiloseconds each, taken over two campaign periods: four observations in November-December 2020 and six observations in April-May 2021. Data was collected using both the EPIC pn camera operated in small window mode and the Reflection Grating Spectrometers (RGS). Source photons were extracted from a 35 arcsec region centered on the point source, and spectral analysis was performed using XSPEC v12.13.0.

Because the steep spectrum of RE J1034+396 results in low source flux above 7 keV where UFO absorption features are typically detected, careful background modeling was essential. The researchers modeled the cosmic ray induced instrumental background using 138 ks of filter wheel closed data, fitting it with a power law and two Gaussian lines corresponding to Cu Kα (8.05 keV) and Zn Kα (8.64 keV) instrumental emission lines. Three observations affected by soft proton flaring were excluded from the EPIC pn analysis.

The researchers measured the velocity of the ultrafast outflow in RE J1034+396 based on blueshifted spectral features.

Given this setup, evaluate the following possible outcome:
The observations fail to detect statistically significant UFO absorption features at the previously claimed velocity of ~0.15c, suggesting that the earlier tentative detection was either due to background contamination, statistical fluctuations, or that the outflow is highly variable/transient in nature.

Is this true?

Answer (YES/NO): NO